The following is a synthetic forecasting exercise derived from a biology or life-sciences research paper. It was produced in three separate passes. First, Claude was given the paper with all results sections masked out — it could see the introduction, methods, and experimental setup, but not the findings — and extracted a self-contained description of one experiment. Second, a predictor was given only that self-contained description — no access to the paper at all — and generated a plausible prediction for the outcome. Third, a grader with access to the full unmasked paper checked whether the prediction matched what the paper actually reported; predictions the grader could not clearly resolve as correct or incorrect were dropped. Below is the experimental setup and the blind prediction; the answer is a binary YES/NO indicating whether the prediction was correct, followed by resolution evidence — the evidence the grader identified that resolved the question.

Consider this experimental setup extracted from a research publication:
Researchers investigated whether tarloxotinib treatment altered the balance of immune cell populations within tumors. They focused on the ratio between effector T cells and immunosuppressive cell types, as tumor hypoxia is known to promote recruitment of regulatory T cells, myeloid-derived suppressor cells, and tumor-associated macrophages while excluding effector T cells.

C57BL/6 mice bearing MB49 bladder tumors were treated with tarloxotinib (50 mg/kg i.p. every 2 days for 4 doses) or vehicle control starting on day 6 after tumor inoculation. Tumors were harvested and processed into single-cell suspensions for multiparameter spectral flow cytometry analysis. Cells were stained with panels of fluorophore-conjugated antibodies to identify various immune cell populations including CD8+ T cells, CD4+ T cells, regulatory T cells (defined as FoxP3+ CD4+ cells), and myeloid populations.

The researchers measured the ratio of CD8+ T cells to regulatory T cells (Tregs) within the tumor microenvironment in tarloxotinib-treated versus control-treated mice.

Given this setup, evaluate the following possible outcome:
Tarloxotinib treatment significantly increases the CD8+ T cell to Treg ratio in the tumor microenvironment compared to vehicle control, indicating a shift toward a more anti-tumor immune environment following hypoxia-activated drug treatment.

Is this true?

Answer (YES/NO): NO